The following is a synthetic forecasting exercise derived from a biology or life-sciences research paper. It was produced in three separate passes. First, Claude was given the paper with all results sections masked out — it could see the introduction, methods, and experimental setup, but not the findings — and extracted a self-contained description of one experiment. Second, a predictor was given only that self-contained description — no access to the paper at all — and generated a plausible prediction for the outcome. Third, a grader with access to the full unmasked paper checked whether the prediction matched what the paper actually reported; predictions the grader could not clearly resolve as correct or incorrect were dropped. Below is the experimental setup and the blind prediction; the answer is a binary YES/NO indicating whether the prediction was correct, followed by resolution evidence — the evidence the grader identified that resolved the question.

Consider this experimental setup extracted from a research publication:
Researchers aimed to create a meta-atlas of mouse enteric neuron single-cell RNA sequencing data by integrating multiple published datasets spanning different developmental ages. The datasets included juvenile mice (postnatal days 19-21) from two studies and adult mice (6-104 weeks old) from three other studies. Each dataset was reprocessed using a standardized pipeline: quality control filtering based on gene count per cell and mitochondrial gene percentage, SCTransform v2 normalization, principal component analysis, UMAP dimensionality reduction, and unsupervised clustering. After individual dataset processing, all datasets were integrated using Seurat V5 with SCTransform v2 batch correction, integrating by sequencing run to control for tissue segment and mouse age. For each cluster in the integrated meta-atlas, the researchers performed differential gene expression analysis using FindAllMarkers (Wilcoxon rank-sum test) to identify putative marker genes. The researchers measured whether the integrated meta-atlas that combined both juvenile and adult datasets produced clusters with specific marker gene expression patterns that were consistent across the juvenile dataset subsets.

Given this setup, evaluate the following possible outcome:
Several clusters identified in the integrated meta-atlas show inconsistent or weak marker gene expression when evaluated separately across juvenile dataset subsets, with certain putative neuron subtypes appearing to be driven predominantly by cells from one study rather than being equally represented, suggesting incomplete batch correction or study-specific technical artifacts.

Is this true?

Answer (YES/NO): YES